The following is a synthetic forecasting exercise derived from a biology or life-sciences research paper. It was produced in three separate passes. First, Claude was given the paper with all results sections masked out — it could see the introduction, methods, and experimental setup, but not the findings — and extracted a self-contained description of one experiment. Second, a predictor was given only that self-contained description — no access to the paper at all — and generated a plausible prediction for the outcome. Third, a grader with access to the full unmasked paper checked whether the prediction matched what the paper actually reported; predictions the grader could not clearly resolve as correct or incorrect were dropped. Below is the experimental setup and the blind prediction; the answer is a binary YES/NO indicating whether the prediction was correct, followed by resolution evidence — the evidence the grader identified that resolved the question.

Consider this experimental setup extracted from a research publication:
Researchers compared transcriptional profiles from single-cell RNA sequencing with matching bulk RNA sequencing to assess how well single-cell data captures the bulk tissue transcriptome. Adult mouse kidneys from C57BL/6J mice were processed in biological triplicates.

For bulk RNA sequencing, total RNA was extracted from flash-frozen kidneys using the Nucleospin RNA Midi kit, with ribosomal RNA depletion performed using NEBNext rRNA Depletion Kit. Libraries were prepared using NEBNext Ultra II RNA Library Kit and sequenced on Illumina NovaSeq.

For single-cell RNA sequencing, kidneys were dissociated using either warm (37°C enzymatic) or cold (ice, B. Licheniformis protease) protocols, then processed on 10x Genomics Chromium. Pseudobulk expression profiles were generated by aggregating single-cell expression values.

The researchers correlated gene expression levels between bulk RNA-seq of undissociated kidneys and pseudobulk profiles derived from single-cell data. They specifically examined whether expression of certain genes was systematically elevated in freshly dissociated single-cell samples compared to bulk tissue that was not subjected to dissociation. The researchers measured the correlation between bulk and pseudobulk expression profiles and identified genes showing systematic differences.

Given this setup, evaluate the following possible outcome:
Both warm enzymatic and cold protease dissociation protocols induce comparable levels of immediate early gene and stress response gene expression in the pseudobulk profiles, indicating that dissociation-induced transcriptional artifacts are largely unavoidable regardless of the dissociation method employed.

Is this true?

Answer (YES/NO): NO